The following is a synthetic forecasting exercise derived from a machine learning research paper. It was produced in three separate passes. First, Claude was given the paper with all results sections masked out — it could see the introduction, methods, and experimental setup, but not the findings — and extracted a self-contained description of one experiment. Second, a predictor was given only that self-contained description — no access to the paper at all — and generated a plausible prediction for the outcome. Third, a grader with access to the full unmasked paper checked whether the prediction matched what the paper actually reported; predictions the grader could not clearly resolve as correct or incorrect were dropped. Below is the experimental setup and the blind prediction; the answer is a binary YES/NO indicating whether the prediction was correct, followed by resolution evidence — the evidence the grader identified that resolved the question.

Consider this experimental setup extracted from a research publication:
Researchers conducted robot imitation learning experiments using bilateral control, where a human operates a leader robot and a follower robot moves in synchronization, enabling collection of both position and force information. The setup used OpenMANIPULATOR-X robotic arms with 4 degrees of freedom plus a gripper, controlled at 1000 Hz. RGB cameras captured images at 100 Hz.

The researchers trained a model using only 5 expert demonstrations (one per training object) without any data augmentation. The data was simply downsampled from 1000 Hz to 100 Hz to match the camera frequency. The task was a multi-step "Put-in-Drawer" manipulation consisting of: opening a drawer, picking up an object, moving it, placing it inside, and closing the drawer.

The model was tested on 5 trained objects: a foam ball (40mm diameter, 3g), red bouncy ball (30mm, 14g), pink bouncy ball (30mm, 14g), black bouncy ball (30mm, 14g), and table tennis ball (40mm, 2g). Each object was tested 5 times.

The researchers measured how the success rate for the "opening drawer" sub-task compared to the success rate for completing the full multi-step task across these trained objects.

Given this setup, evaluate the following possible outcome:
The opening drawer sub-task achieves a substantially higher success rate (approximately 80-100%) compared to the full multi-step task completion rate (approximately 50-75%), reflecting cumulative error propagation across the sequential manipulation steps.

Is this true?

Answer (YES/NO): NO